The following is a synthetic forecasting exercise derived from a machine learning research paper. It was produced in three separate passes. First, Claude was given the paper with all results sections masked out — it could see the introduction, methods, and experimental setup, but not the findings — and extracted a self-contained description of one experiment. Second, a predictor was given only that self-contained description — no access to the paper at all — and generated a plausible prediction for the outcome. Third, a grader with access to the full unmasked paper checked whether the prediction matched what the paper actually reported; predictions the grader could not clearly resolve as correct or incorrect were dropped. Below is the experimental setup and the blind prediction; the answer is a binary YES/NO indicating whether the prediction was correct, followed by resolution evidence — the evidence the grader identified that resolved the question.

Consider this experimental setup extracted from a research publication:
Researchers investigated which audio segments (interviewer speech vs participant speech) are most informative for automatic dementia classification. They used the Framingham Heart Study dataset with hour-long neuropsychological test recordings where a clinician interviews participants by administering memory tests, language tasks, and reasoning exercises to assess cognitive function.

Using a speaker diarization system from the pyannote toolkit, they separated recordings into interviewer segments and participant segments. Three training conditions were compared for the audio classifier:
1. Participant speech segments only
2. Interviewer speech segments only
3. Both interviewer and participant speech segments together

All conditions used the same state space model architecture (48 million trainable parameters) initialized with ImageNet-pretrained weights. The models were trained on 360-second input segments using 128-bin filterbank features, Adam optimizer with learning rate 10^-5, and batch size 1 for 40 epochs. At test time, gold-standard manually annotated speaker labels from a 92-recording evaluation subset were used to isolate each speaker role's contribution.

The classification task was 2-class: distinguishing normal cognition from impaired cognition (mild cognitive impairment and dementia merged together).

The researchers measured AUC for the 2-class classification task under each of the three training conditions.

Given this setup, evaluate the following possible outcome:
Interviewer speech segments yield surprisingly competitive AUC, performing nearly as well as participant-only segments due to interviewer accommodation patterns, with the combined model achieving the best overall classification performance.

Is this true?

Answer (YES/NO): YES